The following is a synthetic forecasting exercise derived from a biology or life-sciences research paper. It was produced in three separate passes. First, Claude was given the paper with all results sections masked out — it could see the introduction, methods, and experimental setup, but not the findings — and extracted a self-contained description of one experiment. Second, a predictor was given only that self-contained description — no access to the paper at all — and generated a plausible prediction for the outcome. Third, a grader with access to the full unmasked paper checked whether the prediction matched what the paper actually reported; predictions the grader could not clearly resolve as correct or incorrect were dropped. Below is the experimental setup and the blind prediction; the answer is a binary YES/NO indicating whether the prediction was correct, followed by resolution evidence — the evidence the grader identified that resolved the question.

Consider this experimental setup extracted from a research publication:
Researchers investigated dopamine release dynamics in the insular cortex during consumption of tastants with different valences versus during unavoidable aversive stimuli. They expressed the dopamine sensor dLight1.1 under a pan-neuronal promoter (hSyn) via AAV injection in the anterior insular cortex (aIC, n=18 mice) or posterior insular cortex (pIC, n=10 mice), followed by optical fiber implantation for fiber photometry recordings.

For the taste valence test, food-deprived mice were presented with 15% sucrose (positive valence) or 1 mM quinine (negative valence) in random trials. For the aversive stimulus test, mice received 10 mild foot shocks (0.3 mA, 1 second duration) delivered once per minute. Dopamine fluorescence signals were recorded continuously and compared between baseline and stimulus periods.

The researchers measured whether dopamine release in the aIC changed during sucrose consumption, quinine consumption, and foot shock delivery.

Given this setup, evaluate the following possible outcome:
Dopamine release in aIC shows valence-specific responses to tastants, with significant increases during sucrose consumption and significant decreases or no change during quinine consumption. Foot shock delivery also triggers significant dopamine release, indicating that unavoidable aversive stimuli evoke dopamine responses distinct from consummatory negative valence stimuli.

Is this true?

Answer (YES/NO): NO